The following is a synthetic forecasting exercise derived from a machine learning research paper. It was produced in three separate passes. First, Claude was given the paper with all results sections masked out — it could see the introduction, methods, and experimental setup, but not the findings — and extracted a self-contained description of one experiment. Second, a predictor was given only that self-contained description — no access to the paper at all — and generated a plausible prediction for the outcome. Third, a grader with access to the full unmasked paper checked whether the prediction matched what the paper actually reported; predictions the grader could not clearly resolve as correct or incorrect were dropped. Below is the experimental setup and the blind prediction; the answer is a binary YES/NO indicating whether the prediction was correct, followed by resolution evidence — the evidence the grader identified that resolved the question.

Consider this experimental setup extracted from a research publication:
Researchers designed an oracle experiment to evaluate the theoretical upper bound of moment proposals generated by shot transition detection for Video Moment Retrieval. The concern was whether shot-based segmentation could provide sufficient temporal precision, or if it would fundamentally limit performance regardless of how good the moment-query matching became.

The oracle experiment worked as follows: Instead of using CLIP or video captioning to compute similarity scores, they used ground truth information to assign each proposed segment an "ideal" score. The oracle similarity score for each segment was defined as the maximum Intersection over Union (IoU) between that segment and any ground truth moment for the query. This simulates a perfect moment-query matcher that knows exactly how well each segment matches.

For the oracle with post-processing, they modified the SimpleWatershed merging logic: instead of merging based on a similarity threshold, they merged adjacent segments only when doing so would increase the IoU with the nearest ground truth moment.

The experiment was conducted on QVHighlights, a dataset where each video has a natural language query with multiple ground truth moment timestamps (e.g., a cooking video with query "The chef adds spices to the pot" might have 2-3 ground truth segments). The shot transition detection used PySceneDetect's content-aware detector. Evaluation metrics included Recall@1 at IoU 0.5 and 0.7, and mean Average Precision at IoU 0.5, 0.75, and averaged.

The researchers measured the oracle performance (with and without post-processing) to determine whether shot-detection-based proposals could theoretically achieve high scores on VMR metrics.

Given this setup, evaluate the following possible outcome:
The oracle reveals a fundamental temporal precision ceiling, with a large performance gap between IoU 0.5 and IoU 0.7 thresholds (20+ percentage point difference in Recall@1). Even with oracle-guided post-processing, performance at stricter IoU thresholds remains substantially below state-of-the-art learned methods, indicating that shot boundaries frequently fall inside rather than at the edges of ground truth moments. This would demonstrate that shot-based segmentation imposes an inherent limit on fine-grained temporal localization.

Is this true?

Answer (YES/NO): NO